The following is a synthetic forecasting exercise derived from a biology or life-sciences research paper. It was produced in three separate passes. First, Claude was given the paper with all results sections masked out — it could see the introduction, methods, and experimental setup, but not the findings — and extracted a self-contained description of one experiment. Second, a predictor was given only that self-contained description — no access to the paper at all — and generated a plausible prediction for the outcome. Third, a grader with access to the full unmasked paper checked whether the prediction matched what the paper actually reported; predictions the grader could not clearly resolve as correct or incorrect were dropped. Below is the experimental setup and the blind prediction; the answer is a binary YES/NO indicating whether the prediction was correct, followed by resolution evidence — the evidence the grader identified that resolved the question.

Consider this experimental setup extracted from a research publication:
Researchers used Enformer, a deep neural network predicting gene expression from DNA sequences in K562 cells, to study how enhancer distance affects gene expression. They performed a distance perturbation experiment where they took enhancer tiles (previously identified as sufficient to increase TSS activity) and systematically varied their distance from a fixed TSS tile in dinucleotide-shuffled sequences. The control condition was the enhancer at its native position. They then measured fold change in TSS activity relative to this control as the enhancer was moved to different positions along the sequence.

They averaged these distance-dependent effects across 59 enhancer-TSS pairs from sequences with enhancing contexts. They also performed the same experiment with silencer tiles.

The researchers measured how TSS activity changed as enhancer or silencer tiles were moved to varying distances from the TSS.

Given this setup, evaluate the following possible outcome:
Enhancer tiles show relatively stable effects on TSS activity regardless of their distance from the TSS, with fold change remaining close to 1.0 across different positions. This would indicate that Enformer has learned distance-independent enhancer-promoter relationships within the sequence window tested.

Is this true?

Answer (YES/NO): NO